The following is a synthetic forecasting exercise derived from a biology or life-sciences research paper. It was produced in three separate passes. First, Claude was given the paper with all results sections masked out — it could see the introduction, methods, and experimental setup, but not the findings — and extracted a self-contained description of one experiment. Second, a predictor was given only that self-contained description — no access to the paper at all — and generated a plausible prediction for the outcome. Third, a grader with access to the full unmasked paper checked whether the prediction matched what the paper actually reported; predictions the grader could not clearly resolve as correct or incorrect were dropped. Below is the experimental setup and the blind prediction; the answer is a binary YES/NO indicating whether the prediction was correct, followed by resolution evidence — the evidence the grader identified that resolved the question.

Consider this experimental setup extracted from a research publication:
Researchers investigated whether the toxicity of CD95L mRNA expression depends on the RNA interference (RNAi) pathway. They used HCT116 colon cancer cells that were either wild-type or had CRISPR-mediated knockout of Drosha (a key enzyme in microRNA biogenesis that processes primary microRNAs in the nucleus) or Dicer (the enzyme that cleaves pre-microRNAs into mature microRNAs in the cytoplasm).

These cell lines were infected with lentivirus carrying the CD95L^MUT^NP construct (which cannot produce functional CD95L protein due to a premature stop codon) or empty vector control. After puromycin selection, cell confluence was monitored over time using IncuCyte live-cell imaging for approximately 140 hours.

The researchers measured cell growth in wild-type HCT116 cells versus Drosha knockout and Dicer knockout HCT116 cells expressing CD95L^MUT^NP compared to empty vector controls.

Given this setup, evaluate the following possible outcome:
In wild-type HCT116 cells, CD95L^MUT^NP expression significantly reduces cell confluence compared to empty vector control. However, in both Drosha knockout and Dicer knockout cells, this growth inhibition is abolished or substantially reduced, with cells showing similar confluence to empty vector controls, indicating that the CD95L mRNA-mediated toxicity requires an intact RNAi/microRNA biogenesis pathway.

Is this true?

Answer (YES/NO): NO